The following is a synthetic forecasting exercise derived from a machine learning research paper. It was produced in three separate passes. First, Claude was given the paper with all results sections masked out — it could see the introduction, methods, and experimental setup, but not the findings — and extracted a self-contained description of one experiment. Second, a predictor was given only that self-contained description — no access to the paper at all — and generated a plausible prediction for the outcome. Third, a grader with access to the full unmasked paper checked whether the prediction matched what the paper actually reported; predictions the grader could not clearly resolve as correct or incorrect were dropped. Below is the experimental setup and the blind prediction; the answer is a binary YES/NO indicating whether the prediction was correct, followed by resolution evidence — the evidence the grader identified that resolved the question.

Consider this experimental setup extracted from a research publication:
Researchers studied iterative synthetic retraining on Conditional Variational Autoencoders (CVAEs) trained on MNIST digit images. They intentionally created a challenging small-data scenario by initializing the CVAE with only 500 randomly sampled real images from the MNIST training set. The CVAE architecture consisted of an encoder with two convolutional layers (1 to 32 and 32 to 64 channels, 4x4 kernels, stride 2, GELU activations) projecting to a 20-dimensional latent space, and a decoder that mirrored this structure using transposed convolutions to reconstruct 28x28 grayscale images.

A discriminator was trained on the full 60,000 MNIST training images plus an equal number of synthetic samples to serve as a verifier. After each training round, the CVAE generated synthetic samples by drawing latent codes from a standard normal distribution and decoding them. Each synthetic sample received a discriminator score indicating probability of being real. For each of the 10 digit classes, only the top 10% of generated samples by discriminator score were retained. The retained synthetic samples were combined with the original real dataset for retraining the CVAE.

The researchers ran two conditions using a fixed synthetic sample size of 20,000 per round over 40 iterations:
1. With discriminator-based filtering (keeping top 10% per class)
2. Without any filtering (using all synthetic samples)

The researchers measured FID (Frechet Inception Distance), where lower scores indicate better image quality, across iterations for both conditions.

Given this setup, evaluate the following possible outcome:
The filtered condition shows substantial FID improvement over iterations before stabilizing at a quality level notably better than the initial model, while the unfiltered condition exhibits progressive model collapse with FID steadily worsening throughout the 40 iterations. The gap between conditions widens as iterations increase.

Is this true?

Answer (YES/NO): YES